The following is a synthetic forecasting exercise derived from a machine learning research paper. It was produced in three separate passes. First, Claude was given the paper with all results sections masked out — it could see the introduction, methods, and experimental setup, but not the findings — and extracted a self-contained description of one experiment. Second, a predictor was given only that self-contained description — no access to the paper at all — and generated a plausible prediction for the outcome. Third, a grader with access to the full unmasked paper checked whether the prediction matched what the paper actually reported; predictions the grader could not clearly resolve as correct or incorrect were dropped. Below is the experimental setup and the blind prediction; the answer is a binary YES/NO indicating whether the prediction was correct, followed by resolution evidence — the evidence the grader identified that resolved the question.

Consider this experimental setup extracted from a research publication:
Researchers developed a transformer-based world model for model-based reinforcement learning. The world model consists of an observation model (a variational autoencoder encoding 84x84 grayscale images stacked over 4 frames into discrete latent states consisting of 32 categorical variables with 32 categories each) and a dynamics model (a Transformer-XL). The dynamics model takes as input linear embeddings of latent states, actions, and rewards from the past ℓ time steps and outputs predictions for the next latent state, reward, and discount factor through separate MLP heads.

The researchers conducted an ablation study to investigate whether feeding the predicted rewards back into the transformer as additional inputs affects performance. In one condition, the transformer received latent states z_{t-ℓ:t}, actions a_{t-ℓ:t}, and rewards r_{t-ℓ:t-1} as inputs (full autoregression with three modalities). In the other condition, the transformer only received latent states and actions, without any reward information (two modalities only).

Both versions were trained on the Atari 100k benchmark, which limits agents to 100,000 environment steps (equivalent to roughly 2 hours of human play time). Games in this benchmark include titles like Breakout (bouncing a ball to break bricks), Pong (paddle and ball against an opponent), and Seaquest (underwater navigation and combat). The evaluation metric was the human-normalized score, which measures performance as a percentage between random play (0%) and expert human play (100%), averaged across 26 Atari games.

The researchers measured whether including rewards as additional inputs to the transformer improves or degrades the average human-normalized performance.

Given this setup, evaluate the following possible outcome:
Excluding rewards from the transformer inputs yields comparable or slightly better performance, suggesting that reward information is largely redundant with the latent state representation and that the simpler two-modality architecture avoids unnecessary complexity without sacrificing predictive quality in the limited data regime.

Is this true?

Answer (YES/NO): NO